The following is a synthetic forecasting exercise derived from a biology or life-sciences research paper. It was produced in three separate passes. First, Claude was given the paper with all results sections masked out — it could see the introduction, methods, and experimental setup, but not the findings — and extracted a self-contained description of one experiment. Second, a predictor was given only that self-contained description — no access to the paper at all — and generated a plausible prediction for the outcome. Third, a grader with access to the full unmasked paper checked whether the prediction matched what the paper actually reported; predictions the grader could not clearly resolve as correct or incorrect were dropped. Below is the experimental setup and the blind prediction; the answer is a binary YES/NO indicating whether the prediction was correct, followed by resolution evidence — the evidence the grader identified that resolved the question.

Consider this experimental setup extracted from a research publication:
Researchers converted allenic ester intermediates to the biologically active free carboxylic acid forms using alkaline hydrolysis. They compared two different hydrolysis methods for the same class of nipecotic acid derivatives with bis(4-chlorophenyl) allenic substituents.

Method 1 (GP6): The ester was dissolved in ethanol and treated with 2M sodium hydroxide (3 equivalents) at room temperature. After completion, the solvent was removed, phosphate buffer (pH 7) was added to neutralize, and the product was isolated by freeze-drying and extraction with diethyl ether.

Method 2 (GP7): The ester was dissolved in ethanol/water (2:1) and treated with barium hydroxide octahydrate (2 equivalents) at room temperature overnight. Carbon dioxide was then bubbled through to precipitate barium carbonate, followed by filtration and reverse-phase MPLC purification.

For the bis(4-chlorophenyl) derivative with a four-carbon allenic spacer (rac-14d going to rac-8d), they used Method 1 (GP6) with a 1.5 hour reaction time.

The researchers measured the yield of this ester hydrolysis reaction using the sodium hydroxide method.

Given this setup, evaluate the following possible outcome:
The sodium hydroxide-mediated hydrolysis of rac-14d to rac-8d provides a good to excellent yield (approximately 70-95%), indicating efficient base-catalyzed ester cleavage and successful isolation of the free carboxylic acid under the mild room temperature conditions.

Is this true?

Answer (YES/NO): NO